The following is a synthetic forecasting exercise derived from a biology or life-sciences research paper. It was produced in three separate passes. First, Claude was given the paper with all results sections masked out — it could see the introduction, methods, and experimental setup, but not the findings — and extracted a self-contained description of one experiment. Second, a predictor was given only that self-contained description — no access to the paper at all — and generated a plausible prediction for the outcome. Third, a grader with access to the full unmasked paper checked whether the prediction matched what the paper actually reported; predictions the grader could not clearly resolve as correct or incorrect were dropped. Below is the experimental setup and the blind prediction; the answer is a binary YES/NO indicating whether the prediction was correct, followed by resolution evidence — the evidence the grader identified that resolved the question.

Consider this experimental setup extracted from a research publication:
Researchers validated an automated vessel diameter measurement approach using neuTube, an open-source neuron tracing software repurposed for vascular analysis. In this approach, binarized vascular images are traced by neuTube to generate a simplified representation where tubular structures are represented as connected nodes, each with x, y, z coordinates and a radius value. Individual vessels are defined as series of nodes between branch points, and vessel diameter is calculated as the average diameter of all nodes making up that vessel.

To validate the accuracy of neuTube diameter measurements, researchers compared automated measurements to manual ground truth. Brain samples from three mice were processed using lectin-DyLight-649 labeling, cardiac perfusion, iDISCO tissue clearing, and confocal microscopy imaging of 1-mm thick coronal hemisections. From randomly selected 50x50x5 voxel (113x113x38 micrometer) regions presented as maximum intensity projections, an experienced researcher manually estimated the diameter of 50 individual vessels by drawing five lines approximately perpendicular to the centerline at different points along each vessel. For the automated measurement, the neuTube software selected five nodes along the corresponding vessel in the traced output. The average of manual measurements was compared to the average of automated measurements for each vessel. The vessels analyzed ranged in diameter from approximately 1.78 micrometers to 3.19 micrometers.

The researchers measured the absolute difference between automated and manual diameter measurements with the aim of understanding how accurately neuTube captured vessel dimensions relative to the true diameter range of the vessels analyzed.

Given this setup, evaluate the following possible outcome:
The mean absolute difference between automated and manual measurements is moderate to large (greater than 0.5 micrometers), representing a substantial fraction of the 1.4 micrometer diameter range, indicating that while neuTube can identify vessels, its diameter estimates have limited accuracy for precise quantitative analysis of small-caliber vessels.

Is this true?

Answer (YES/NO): NO